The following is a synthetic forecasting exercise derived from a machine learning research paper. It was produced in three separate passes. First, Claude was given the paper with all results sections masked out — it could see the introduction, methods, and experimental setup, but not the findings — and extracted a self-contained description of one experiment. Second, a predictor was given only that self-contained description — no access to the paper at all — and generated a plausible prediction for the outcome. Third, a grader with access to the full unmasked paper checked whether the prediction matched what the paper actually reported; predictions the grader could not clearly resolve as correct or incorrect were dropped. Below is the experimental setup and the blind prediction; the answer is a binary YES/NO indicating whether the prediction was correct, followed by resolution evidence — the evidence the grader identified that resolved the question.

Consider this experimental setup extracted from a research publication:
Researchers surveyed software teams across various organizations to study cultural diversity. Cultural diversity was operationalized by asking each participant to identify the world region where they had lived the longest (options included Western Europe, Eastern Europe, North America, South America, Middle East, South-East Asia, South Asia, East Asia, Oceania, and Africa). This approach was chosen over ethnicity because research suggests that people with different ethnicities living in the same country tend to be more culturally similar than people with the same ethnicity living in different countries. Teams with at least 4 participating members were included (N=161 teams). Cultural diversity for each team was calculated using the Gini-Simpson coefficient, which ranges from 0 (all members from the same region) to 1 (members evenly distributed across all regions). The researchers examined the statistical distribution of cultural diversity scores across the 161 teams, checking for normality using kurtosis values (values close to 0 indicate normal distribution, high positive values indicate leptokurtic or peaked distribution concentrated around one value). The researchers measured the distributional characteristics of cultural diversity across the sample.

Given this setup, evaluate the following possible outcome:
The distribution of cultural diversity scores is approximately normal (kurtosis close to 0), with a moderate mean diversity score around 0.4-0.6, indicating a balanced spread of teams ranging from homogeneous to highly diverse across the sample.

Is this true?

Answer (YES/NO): NO